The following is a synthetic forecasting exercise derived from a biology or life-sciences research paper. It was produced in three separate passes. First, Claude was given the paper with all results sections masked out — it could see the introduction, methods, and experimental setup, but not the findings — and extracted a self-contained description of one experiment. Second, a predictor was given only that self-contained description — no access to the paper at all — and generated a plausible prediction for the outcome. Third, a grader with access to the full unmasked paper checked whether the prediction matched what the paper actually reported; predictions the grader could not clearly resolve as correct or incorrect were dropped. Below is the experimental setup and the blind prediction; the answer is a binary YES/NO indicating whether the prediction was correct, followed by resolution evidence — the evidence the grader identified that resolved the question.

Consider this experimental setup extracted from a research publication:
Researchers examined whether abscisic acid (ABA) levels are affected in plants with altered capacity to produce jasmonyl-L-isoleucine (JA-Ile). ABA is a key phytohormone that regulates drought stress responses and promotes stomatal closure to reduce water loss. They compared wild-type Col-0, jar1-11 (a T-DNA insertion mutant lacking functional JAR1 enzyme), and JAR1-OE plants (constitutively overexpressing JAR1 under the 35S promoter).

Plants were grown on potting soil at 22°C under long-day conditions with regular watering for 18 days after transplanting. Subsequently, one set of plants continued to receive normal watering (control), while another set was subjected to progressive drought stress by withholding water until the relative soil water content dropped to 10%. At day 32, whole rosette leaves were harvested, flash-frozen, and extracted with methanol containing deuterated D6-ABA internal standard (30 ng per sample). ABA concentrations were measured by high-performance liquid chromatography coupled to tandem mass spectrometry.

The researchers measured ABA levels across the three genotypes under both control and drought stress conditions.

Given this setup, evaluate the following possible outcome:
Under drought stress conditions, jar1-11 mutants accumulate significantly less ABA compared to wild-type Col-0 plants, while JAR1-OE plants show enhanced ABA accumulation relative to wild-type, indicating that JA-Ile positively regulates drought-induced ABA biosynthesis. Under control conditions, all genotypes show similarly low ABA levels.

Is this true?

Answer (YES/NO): NO